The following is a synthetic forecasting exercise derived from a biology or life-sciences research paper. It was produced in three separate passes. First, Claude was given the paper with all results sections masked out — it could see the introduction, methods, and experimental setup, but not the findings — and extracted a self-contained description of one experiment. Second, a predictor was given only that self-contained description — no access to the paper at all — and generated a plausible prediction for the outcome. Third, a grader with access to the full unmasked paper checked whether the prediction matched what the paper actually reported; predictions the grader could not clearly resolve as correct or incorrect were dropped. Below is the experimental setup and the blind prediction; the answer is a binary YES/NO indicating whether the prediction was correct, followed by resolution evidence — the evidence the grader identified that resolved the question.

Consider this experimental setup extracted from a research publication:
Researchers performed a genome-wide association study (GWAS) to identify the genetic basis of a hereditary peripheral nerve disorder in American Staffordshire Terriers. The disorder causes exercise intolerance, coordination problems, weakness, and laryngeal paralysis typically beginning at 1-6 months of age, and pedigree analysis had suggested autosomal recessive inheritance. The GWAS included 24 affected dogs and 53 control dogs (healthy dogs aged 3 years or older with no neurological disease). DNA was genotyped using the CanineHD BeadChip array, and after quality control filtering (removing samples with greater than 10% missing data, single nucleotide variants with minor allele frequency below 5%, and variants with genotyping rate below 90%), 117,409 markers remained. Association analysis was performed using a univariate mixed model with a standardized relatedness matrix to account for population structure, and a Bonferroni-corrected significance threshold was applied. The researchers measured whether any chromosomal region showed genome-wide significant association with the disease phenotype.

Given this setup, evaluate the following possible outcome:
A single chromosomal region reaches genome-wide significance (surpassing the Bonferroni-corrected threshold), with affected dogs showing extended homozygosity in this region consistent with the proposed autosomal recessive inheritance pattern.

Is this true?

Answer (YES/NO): YES